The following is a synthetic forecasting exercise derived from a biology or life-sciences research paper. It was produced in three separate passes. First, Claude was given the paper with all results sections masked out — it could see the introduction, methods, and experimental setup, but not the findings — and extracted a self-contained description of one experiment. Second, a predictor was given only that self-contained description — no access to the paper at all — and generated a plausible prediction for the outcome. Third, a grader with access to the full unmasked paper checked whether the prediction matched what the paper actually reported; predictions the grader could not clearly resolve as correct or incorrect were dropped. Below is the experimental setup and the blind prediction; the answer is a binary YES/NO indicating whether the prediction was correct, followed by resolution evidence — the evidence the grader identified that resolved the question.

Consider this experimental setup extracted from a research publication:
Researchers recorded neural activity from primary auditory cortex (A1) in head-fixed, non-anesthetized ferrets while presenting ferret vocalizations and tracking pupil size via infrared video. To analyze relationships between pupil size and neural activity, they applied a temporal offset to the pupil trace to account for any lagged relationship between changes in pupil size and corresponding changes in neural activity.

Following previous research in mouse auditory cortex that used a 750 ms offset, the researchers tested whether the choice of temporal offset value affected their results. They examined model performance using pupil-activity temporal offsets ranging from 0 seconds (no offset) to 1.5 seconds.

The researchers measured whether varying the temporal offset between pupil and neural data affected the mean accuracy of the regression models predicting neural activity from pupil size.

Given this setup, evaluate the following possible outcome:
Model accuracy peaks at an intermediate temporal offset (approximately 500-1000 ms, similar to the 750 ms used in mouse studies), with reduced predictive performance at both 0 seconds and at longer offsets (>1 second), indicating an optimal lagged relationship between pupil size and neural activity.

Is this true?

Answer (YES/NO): NO